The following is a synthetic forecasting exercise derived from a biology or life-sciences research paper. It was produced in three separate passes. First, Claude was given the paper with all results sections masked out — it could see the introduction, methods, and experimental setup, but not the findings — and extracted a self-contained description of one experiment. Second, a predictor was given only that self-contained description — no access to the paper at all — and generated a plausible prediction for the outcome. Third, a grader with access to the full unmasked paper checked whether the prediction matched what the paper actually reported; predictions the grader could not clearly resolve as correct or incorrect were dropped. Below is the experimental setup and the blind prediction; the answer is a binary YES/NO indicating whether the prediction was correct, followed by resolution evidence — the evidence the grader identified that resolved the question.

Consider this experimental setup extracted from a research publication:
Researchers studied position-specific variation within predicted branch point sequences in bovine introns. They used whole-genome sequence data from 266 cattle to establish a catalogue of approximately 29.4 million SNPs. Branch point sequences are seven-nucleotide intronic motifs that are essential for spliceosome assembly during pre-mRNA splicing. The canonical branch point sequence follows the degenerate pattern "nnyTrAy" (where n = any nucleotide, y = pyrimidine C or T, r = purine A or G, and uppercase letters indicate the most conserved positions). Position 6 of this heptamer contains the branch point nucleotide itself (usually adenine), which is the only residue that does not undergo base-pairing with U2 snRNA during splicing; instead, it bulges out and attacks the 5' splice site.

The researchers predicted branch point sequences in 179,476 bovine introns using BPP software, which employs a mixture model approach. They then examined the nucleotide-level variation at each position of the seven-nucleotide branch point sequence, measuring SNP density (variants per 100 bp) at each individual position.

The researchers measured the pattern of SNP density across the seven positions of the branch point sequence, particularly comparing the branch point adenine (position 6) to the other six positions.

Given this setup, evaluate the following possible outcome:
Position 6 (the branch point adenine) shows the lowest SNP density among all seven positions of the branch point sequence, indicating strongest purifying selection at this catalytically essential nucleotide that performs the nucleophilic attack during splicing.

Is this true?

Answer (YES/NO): NO